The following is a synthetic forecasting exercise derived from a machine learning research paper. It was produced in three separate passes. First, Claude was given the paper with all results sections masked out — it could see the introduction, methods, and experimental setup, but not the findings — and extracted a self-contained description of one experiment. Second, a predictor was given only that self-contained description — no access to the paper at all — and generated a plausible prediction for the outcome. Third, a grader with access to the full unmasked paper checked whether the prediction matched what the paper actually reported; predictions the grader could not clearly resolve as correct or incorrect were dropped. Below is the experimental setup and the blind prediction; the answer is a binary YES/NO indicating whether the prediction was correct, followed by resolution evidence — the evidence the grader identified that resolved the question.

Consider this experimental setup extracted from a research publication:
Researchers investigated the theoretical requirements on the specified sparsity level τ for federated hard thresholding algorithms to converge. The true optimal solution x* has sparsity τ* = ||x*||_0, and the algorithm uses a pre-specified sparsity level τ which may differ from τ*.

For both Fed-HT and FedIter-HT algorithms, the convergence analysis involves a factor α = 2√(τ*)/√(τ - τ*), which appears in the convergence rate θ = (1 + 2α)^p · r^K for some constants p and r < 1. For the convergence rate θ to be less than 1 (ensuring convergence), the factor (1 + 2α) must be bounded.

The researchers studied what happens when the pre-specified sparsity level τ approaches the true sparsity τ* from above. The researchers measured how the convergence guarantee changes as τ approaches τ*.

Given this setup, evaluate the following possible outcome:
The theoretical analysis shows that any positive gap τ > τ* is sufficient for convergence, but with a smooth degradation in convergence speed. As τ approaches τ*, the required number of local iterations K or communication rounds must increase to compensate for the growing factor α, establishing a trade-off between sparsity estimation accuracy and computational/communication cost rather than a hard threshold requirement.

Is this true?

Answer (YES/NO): NO